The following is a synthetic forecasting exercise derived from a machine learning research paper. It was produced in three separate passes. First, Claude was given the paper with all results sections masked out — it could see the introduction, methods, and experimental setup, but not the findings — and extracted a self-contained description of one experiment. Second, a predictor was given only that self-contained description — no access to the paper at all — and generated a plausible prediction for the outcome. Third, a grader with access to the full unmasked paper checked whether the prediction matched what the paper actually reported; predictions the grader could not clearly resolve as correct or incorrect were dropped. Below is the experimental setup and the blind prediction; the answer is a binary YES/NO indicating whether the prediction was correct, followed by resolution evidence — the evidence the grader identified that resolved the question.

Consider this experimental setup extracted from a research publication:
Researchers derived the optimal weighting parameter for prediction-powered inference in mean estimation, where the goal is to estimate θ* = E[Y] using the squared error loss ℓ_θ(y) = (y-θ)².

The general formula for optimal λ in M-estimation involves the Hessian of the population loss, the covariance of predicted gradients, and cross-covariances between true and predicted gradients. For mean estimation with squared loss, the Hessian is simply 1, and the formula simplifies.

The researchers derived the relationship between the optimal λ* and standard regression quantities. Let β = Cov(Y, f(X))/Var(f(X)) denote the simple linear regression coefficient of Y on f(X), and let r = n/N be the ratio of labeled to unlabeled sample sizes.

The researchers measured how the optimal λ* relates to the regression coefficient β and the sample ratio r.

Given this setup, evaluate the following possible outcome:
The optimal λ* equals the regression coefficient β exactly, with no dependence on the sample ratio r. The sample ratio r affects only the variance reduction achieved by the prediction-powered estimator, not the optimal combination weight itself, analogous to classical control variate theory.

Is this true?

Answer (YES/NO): NO